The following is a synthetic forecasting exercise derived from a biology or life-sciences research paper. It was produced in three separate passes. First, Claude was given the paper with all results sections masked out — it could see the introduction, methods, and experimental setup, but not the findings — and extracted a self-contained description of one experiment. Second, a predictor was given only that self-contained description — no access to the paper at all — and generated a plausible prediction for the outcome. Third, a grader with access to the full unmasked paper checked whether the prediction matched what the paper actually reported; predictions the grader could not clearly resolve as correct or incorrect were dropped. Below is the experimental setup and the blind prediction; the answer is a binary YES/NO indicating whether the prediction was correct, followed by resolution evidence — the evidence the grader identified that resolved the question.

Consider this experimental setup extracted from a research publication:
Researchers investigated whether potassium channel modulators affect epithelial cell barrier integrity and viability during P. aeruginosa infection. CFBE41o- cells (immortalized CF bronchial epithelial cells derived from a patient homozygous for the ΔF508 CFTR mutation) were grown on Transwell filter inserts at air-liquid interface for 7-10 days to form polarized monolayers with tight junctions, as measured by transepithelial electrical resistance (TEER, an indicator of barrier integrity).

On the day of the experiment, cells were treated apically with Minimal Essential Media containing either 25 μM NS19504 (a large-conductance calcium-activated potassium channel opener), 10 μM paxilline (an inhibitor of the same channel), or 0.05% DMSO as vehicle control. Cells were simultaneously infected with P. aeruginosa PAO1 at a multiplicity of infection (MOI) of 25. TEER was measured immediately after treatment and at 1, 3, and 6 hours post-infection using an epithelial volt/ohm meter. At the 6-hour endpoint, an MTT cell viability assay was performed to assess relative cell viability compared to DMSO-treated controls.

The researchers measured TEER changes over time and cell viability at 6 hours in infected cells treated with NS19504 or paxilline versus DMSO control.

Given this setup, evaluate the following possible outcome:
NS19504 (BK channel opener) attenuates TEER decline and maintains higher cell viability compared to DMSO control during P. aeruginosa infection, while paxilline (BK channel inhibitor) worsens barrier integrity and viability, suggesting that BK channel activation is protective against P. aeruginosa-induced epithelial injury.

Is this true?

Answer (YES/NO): NO